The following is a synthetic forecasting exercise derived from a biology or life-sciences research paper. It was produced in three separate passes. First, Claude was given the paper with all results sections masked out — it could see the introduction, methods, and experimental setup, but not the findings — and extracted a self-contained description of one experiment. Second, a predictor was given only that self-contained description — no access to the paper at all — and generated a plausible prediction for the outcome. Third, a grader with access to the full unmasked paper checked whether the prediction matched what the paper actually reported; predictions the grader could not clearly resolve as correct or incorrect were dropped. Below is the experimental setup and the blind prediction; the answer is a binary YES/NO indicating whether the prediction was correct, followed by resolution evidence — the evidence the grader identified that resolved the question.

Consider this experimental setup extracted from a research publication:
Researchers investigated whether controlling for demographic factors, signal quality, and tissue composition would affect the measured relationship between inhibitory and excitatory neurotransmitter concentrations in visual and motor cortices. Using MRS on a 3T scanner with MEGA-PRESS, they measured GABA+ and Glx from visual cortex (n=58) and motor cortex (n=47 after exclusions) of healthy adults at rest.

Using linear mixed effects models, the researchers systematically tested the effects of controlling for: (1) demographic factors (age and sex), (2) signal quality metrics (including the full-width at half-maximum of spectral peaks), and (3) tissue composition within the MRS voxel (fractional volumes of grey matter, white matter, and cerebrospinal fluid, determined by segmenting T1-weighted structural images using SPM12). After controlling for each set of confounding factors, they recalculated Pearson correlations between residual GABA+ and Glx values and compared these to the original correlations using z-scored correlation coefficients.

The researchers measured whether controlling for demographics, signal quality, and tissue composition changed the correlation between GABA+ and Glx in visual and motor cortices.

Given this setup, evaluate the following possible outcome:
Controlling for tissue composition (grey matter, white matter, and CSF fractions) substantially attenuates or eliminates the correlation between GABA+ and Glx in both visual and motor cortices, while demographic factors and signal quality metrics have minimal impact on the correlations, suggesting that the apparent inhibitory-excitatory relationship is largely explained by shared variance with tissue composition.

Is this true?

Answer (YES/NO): NO